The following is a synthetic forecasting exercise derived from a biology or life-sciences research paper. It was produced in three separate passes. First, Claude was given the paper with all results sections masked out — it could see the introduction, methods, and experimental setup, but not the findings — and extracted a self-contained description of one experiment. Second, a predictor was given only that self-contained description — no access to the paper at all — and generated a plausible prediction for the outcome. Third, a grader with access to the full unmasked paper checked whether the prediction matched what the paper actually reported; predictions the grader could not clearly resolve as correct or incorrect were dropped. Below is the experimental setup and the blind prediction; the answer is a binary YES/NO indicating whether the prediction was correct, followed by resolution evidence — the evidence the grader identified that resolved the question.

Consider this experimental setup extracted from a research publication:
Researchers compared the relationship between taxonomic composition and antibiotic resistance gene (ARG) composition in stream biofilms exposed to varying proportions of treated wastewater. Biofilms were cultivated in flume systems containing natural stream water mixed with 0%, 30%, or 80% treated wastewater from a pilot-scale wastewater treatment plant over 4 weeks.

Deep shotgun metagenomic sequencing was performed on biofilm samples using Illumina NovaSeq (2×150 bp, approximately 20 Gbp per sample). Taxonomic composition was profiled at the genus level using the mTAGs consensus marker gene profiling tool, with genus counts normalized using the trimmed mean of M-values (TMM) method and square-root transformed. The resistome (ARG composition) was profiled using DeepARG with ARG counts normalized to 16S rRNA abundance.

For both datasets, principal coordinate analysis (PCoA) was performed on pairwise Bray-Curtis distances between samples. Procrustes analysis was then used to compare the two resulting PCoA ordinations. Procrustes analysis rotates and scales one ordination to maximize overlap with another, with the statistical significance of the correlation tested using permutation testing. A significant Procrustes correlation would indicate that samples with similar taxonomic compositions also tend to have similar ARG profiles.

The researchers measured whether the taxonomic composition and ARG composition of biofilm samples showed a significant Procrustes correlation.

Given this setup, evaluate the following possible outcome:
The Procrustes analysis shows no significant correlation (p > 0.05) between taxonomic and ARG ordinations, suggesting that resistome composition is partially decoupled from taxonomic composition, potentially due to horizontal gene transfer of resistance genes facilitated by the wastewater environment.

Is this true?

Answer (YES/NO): NO